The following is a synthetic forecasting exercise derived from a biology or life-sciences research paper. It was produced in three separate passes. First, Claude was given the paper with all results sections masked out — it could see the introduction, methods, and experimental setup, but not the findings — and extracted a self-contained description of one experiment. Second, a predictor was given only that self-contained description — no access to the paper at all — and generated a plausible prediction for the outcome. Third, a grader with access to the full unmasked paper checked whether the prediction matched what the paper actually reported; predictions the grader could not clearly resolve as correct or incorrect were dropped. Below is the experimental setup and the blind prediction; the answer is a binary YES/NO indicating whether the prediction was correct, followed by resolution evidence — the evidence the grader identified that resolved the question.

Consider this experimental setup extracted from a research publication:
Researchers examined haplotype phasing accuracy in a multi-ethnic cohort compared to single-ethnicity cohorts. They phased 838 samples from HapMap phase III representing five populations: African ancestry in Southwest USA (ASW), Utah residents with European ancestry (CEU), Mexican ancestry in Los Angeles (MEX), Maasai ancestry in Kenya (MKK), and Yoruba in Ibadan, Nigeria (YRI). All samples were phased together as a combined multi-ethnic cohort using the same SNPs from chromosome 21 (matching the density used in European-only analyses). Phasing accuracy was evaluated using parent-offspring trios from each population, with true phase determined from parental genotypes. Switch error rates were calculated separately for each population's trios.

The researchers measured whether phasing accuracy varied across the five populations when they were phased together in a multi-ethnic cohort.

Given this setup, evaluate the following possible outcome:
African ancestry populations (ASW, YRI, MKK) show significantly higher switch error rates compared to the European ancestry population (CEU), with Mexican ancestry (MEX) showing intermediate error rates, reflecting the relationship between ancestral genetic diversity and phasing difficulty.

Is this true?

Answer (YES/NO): NO